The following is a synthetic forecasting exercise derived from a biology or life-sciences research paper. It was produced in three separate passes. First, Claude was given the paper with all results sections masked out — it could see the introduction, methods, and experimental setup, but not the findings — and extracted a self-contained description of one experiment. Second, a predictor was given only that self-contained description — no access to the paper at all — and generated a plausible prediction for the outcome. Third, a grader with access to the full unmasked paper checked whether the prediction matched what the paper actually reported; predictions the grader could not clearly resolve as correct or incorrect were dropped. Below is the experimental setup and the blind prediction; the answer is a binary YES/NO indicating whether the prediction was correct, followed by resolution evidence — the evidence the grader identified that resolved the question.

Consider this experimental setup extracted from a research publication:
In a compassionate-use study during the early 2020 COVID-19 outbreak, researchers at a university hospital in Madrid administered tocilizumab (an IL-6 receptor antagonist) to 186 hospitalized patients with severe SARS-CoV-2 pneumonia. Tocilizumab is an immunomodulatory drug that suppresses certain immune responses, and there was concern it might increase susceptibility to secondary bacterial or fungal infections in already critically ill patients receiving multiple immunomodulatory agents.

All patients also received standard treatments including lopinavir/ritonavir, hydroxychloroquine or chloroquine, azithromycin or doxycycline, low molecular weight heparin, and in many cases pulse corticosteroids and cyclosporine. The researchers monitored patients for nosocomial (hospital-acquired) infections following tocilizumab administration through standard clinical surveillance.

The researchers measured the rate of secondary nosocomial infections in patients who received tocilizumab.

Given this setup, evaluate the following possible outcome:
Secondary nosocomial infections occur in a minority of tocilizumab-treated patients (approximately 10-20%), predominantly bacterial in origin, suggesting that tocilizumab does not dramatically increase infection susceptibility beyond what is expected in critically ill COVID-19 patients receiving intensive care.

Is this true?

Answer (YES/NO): NO